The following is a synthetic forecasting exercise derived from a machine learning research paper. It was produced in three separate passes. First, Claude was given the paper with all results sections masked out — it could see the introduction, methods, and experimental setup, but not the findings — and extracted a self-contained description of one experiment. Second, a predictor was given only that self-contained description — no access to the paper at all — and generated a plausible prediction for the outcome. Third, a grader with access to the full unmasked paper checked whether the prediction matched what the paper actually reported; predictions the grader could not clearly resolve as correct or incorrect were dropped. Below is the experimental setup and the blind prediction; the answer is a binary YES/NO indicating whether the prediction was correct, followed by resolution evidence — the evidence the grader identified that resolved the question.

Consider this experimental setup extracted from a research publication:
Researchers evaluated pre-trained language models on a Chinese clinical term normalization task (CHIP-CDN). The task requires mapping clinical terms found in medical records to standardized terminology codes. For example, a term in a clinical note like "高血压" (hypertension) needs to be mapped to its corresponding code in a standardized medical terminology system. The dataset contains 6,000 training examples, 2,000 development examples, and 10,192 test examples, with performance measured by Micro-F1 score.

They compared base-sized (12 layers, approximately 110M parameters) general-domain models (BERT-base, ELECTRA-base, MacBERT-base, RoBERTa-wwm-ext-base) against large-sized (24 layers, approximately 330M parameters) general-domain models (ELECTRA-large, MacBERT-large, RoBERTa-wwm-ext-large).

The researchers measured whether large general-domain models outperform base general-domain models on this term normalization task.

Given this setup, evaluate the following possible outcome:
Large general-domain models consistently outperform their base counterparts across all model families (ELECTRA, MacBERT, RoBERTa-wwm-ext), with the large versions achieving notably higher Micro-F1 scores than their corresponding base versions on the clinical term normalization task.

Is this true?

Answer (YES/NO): NO